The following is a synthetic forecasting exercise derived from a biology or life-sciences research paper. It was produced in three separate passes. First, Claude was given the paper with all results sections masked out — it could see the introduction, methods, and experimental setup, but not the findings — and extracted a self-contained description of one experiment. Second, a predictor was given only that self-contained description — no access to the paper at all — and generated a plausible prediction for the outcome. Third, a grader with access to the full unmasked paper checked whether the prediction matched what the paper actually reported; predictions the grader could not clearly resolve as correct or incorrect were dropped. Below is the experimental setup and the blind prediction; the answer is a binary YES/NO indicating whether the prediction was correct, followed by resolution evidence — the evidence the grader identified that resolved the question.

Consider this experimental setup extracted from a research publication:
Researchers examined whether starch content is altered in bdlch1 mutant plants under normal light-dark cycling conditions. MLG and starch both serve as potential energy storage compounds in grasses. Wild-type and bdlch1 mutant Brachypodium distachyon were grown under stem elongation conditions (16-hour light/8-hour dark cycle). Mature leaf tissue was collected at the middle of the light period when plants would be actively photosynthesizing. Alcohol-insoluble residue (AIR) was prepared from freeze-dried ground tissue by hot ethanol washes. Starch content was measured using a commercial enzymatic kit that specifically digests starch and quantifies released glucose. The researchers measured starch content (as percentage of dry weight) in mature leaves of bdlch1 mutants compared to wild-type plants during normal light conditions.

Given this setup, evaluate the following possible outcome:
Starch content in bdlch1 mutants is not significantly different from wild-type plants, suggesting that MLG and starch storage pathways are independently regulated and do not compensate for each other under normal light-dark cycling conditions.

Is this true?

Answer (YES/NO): YES